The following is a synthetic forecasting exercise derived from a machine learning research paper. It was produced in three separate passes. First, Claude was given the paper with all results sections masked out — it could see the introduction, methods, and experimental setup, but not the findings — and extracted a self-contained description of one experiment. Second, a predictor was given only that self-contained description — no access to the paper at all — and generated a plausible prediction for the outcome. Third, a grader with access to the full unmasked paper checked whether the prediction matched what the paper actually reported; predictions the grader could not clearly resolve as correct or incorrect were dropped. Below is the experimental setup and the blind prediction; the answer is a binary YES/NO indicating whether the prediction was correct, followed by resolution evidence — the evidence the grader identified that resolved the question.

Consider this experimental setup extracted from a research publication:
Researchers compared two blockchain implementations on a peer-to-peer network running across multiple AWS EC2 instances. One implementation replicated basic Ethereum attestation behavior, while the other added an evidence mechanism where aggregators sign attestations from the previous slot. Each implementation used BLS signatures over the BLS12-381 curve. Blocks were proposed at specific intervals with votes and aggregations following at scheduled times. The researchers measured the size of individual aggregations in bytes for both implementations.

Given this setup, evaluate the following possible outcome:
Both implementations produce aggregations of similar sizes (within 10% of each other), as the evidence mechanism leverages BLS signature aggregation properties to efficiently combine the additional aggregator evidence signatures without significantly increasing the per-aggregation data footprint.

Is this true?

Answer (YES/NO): NO